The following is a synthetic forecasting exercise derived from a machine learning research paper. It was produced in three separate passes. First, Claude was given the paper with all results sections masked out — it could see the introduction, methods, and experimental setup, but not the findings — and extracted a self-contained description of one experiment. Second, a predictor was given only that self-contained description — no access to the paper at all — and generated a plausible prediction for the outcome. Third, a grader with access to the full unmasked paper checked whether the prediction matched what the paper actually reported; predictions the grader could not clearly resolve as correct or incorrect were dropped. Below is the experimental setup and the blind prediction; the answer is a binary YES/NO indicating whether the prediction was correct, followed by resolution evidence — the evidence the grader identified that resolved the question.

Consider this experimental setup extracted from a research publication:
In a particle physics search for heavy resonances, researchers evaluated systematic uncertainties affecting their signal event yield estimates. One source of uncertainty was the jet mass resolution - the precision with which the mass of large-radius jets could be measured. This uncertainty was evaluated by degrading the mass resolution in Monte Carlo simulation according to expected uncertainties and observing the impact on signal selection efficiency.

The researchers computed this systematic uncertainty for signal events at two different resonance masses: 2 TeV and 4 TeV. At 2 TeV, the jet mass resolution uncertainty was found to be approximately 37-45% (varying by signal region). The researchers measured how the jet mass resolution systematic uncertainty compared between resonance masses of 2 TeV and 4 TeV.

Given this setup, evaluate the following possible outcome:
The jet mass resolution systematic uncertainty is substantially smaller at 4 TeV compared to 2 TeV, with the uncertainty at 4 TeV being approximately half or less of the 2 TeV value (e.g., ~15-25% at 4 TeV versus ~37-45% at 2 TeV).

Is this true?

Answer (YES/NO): YES